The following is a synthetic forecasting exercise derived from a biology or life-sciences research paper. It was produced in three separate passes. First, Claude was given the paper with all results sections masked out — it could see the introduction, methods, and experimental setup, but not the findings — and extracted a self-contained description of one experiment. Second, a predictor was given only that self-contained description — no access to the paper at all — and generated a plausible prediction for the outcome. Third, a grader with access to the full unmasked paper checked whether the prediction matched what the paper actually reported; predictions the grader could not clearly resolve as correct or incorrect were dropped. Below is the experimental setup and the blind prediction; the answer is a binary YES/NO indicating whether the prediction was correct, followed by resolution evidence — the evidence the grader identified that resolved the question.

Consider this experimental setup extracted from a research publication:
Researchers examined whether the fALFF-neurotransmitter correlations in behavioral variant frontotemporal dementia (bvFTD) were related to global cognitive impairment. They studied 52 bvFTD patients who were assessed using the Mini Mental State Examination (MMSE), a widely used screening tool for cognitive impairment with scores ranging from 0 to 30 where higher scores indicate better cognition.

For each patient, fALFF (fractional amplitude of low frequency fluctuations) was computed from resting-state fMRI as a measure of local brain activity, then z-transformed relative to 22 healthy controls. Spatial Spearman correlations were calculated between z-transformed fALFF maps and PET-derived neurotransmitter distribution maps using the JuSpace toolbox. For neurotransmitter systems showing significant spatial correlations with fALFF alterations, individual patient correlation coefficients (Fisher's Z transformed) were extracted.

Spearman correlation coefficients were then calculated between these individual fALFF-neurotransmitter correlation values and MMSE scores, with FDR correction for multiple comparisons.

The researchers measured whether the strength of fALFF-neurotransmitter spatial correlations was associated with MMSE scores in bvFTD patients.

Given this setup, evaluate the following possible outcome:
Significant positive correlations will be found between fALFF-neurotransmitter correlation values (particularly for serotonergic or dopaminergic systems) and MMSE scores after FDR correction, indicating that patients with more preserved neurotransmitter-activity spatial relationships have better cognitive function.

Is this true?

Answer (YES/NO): YES